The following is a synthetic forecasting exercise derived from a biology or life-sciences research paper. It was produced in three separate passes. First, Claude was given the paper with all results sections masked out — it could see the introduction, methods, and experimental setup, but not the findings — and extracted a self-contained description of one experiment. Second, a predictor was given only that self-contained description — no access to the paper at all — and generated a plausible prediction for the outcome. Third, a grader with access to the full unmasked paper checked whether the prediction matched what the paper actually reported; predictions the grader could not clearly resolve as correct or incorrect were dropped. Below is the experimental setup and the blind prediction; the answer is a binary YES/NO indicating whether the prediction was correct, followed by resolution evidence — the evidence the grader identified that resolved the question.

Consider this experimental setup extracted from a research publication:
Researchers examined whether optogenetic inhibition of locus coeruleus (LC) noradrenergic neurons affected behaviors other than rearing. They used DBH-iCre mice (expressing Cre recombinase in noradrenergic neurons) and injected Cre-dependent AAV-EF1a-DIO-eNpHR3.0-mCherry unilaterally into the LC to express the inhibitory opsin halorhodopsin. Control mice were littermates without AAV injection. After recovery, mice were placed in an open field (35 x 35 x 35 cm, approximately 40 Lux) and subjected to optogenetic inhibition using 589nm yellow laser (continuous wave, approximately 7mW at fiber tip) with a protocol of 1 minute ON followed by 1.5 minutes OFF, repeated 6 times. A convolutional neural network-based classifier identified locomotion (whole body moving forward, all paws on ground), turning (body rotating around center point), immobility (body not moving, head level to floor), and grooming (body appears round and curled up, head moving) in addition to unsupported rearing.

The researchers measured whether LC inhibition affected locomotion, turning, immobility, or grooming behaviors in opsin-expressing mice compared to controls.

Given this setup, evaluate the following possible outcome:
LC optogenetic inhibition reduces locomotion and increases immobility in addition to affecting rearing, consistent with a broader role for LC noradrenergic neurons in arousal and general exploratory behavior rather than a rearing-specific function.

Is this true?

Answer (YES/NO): NO